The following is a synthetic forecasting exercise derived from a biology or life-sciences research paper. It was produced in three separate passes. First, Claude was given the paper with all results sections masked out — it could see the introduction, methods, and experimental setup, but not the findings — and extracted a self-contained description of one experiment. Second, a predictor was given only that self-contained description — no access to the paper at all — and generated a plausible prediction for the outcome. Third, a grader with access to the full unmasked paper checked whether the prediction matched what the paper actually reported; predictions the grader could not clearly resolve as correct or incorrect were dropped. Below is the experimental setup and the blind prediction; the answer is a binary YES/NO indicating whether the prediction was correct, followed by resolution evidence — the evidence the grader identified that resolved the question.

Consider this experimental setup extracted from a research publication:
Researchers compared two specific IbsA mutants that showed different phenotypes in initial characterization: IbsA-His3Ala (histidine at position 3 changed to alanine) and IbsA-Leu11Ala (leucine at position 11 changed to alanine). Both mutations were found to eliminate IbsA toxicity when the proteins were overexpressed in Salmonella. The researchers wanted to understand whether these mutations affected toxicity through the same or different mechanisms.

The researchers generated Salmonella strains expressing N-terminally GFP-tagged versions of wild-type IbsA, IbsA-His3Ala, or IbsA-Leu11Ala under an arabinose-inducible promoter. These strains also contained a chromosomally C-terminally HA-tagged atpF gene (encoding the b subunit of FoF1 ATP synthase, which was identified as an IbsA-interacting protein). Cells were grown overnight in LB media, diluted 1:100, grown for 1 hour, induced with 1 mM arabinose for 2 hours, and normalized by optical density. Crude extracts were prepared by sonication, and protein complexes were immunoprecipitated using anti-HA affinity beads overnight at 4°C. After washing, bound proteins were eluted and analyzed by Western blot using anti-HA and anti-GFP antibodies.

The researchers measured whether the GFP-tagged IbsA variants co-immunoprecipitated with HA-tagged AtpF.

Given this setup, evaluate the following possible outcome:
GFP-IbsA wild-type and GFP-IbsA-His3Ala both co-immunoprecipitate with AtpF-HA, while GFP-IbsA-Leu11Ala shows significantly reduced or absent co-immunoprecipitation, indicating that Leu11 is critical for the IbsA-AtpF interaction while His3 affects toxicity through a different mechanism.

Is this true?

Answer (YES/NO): NO